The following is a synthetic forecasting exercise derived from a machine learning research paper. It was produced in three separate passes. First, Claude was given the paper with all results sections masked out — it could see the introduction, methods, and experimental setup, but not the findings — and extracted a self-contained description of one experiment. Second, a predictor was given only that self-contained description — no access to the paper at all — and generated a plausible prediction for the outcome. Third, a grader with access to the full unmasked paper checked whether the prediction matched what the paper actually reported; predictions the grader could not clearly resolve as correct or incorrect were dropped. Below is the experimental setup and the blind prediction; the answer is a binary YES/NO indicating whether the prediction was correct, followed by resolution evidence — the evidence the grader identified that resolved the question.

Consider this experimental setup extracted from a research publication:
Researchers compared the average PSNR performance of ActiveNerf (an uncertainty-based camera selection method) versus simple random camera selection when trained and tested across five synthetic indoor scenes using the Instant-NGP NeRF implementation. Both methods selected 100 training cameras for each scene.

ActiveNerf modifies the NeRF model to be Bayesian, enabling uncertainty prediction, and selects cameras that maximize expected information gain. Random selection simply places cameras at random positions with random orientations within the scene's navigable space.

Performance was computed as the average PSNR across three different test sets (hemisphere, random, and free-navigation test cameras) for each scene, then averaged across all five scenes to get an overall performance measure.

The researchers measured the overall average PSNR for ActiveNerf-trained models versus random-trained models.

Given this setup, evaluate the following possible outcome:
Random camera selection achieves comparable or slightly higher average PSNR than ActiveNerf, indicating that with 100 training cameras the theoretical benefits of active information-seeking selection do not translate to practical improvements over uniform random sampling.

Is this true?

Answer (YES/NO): YES